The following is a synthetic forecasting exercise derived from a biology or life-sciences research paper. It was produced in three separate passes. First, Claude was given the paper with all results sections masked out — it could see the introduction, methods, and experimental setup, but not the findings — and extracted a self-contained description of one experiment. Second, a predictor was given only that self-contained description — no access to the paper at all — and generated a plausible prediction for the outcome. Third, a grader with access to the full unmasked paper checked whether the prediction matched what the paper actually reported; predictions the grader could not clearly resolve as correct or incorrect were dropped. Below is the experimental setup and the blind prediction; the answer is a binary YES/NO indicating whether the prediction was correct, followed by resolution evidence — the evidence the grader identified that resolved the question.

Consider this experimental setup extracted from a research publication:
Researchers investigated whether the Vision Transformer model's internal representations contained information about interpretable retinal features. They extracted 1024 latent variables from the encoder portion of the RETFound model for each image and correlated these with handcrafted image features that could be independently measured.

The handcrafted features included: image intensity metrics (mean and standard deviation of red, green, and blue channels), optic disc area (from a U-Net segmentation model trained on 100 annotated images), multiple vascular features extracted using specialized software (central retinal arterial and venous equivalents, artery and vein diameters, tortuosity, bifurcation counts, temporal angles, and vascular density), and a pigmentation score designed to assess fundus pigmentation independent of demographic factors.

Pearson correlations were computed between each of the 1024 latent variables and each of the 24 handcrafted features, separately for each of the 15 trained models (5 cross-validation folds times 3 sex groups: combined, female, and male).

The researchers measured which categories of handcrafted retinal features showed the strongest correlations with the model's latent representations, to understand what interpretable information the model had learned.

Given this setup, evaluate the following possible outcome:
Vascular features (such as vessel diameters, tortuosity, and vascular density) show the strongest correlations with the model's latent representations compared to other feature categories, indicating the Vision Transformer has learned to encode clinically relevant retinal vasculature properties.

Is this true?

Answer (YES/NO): YES